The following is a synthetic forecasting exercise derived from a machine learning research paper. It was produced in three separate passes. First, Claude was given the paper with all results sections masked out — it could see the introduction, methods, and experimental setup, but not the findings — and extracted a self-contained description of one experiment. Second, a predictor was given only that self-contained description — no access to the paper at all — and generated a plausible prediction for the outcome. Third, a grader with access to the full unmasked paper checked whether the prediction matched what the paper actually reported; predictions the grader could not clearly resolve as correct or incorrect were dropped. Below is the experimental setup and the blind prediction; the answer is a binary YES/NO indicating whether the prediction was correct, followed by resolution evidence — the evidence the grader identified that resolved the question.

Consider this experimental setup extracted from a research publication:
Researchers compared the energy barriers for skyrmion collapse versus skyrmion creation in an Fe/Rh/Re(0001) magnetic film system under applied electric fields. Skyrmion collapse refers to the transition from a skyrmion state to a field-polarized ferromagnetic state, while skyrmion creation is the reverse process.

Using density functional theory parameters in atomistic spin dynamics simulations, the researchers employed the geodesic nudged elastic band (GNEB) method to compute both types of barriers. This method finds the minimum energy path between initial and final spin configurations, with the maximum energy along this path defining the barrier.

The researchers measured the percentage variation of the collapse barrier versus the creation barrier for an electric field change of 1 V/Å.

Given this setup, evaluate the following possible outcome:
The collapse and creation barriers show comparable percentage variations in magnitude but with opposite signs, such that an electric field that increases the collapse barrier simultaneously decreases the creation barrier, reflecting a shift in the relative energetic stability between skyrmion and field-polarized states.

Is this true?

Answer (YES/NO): NO